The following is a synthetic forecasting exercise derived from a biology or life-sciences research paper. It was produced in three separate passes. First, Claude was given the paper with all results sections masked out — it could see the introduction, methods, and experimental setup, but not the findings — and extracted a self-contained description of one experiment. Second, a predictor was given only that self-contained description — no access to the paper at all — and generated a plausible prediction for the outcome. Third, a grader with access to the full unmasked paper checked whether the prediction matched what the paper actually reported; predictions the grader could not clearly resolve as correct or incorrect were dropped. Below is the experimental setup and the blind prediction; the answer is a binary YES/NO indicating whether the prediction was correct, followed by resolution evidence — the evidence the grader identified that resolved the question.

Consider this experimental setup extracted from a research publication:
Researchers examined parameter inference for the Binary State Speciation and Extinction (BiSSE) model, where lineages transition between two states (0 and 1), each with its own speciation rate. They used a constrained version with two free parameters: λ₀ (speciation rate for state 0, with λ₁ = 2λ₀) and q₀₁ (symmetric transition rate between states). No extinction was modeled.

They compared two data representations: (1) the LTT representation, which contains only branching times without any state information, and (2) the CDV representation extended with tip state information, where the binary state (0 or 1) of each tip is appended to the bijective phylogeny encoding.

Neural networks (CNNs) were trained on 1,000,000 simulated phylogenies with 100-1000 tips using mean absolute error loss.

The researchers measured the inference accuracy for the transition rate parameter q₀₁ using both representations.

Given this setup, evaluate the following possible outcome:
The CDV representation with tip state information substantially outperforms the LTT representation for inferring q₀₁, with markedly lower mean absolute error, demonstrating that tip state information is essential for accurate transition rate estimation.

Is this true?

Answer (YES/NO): YES